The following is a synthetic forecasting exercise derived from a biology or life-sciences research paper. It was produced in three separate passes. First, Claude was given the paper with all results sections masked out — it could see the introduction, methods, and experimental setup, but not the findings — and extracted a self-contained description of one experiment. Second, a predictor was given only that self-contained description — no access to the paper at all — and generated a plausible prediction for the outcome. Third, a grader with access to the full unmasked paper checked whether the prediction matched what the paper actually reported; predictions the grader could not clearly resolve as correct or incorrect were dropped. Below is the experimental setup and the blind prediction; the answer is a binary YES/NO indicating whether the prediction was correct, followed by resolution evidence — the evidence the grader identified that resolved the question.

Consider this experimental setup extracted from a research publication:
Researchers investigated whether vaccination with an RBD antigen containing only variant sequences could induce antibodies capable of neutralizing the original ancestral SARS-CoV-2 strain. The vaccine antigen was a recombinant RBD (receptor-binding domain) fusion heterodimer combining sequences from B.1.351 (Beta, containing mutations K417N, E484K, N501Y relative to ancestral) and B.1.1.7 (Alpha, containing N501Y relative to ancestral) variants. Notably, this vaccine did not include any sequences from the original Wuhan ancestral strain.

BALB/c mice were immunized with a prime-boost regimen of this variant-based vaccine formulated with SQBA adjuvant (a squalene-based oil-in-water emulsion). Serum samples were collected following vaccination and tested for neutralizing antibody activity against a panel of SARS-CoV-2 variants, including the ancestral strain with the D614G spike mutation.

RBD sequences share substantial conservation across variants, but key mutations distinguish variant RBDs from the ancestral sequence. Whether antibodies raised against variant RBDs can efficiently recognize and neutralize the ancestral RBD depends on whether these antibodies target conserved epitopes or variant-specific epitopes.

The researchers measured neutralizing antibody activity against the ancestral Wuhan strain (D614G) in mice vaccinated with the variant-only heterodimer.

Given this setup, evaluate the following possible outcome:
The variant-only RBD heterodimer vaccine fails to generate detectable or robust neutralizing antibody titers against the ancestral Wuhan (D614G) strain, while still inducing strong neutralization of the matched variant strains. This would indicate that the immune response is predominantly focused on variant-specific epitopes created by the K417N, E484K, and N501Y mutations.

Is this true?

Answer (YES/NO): NO